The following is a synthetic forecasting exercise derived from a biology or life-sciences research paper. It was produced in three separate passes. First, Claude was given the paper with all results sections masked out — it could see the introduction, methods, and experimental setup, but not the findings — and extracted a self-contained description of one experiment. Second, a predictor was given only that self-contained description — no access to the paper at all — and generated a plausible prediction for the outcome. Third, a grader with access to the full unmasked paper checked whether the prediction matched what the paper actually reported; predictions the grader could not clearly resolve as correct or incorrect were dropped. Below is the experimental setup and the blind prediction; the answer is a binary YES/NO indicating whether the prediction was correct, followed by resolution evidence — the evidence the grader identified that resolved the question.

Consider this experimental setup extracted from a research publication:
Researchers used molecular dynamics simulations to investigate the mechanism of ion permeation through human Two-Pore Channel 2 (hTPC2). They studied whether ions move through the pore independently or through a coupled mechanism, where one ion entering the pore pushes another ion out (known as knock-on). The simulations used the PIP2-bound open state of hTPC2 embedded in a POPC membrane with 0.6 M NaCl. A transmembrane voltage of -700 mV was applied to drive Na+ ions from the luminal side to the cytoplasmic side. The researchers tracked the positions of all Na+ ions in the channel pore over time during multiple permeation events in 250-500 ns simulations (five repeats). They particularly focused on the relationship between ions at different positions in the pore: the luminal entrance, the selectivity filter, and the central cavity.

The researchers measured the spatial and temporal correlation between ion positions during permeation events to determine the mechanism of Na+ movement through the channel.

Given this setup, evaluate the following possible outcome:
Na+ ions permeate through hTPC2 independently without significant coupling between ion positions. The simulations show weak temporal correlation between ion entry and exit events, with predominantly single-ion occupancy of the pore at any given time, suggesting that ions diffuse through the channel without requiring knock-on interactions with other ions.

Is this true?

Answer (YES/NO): NO